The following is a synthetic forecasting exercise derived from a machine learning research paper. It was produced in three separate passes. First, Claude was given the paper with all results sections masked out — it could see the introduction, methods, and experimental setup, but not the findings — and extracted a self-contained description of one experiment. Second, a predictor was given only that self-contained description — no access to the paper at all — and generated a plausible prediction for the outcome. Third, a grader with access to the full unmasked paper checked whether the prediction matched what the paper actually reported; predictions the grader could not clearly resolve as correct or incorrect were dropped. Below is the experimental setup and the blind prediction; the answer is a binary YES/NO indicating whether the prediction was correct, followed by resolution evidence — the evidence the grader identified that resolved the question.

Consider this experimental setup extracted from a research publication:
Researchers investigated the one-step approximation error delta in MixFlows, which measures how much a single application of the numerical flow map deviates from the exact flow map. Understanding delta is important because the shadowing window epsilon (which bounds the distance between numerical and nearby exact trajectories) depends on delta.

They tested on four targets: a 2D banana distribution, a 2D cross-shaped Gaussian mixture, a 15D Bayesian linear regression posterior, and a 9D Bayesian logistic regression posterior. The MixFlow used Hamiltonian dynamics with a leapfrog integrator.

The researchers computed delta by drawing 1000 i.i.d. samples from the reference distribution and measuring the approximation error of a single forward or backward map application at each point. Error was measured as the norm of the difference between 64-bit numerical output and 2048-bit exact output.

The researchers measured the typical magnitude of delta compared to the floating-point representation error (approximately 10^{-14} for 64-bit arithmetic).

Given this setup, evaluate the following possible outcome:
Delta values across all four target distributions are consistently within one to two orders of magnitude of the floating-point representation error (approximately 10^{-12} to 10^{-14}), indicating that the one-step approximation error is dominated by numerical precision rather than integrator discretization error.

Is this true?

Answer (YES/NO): YES